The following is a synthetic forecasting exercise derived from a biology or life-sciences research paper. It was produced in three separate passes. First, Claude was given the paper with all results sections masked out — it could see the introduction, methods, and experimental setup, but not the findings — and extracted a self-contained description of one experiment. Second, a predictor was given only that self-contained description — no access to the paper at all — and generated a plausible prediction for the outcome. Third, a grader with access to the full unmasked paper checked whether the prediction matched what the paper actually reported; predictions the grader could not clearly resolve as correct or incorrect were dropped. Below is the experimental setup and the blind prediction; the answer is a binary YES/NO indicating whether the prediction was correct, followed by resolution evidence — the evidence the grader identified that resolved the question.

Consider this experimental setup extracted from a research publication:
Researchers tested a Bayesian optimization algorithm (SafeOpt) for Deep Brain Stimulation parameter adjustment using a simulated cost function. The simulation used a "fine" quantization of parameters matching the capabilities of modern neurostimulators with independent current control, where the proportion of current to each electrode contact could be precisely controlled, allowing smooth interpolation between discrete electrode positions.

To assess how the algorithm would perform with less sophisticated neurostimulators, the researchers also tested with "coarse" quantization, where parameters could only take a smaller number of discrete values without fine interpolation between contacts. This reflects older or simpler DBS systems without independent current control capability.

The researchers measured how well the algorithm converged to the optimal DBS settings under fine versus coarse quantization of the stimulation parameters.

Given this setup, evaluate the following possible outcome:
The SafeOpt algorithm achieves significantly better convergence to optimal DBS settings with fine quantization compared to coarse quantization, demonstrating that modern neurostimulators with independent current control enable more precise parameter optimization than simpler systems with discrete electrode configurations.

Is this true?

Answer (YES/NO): YES